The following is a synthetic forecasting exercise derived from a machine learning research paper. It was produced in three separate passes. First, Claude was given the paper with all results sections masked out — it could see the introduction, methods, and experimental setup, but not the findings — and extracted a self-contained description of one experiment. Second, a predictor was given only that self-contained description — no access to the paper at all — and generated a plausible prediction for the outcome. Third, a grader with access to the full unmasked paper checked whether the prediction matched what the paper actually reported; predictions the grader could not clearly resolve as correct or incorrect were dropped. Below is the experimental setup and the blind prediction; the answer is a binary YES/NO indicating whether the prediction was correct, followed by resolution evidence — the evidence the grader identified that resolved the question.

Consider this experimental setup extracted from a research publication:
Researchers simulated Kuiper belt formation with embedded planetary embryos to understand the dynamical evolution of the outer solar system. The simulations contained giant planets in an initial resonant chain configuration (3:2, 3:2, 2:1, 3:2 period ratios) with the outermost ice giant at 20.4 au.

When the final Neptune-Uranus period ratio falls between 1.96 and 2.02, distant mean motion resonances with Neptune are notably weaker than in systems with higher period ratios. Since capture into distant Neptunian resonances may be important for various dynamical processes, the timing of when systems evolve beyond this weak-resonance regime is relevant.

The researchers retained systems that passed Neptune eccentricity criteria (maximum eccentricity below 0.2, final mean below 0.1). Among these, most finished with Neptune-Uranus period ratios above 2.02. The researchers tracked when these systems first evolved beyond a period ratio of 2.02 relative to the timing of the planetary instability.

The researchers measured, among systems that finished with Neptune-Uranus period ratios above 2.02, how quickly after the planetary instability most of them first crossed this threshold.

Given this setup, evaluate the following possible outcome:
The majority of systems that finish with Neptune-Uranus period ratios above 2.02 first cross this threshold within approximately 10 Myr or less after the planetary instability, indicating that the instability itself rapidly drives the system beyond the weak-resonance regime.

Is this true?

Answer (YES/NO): NO